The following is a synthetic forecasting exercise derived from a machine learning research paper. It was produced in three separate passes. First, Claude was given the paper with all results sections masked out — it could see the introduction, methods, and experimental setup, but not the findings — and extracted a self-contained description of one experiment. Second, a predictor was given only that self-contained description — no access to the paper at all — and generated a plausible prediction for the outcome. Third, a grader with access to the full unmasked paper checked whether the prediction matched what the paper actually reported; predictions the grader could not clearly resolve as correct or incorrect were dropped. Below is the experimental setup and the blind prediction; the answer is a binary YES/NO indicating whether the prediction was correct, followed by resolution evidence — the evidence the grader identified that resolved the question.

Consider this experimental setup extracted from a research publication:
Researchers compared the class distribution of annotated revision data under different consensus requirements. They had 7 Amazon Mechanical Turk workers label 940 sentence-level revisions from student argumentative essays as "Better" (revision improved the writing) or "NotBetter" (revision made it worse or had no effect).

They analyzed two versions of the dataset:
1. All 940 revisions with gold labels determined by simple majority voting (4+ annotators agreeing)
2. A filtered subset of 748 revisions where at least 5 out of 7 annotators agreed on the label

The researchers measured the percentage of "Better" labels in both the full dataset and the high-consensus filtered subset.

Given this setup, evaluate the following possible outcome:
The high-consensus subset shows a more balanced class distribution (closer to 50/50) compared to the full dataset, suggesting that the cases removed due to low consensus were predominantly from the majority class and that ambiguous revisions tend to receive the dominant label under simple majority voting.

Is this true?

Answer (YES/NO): NO